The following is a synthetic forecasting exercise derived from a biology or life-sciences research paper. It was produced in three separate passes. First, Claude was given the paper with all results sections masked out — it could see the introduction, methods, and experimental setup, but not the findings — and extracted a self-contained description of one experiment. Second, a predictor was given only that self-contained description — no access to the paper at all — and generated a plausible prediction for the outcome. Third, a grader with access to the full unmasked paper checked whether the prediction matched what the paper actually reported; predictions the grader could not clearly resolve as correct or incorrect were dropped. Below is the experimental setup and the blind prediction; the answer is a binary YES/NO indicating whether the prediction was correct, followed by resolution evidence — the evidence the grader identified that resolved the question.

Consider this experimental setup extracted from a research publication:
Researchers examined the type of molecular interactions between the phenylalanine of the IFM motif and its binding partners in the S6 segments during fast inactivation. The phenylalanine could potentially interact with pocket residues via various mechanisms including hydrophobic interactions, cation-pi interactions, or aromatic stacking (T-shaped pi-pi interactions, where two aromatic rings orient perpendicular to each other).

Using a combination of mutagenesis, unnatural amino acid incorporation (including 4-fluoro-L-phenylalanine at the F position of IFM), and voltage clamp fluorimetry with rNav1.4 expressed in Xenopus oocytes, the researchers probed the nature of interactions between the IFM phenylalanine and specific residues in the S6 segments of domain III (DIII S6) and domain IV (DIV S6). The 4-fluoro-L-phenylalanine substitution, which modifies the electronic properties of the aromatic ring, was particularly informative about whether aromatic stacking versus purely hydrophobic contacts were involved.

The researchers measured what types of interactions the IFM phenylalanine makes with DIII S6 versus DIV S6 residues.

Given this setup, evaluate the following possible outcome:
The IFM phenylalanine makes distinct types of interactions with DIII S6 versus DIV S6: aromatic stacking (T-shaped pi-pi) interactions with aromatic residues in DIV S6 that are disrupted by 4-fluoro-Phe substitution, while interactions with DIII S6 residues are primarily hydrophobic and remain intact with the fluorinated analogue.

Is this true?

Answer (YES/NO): NO